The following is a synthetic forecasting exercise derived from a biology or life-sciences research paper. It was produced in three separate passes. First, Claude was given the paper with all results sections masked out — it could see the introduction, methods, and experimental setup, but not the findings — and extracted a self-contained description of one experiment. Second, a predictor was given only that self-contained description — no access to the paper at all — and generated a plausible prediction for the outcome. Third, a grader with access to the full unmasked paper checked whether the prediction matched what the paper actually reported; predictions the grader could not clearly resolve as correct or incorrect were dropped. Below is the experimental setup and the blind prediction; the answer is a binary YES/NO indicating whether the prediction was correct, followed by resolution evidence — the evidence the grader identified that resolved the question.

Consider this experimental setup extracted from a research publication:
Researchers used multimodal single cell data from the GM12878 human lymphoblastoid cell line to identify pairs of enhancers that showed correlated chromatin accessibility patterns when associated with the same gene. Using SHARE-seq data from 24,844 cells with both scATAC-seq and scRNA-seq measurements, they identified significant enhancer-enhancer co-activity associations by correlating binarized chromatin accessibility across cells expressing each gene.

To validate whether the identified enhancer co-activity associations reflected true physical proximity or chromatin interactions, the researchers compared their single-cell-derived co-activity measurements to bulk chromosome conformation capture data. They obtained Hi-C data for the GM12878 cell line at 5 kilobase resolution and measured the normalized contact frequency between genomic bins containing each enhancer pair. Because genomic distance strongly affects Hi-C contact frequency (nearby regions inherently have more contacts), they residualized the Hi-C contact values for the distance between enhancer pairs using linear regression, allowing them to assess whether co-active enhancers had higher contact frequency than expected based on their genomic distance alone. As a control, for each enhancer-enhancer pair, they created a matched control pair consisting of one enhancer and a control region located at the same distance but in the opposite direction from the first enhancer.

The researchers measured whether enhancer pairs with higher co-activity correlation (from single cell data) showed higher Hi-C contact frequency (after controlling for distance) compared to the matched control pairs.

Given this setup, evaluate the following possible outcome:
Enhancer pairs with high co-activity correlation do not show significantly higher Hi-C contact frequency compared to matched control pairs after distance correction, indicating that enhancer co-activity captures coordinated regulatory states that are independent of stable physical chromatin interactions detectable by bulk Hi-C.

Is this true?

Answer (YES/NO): NO